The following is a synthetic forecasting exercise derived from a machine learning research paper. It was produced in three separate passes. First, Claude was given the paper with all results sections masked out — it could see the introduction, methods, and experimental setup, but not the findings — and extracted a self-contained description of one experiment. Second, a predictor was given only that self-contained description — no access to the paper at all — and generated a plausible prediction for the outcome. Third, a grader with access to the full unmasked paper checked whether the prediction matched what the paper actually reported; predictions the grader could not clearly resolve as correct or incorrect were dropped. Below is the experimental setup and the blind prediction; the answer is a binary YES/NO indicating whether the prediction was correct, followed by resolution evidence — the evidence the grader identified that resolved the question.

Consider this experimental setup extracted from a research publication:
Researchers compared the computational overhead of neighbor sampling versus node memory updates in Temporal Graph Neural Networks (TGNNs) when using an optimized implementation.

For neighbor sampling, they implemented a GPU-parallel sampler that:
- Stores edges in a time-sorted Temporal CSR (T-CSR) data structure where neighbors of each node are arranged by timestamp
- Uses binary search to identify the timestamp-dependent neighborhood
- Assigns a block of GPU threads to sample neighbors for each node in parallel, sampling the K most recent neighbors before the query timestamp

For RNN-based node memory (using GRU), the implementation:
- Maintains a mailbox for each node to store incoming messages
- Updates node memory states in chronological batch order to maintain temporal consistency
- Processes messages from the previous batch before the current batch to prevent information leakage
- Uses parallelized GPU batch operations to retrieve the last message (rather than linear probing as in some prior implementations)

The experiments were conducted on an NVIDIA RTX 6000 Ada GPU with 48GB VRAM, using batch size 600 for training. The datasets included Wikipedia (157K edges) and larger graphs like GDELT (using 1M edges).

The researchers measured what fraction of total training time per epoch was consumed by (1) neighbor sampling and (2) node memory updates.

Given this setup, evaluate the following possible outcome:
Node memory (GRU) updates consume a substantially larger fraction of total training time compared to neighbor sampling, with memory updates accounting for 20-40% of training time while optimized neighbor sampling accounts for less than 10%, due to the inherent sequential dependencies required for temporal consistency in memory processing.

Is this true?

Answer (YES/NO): NO